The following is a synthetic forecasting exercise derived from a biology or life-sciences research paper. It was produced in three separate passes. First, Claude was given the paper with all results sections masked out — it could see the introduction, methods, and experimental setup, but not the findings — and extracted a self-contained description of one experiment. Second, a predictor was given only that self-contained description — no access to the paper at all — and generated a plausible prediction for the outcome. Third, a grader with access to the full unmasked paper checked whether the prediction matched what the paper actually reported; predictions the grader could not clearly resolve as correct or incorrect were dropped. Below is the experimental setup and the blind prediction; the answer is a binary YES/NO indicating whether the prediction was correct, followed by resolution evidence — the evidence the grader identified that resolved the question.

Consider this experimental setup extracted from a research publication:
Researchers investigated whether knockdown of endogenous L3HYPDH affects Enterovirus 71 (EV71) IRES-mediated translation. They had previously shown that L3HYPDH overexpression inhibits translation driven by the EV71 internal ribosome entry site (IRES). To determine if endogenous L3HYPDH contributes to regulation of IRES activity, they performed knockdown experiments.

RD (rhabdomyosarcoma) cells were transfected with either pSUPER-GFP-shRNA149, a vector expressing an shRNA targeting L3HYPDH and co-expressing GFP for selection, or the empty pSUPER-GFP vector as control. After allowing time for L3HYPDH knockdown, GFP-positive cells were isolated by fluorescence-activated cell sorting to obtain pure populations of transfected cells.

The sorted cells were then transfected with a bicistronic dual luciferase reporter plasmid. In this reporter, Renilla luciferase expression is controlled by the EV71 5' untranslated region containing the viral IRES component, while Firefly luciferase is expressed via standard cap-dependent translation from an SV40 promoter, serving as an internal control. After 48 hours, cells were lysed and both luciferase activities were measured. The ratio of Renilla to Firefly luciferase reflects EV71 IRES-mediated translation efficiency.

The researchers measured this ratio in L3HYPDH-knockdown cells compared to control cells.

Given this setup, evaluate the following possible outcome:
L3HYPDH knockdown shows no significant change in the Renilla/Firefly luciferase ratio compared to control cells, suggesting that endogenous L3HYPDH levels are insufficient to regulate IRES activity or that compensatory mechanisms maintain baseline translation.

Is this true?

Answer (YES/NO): NO